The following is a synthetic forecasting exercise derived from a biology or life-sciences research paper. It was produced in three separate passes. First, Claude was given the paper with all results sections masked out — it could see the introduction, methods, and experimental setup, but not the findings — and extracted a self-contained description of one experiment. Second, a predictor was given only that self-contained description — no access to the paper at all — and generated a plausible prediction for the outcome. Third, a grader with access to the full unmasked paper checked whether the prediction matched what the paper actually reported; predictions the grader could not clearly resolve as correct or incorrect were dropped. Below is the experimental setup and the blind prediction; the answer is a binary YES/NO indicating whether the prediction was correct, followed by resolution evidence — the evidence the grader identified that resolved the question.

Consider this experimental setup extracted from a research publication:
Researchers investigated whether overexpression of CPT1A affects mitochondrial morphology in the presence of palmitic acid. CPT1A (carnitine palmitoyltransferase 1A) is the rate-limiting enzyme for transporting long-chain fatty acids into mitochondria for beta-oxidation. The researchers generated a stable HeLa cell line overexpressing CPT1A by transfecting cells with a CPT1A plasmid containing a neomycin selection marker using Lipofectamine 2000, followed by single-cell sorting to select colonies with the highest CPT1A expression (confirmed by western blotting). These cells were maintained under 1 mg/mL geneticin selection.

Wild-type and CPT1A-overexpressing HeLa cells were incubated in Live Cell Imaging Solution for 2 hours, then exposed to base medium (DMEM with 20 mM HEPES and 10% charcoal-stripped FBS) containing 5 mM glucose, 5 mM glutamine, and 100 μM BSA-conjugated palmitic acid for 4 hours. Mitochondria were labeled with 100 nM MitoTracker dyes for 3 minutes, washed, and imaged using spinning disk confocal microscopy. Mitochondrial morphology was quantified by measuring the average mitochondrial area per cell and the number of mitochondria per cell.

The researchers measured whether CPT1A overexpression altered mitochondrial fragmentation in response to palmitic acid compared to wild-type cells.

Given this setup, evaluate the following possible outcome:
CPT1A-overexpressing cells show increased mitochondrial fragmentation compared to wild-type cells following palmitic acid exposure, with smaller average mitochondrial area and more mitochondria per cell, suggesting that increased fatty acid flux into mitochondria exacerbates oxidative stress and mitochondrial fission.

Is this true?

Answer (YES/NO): NO